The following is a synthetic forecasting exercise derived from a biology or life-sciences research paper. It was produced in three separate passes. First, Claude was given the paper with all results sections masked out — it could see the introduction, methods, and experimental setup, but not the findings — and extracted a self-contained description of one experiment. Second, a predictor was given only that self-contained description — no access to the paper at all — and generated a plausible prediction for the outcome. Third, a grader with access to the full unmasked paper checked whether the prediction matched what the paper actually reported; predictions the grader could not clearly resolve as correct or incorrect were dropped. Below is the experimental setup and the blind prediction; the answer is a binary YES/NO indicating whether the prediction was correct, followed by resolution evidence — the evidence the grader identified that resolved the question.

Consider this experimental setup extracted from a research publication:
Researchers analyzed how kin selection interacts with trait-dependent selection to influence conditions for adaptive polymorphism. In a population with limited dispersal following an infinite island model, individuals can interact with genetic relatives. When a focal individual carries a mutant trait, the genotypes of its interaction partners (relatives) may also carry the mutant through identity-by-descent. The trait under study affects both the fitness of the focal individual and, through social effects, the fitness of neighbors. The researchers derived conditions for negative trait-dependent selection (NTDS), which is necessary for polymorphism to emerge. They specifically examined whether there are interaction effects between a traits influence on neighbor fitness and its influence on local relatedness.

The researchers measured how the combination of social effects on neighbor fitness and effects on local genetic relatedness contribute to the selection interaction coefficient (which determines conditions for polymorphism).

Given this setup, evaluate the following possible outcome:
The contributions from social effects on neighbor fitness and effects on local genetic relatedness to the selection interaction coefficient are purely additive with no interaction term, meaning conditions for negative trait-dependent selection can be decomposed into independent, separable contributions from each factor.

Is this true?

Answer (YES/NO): NO